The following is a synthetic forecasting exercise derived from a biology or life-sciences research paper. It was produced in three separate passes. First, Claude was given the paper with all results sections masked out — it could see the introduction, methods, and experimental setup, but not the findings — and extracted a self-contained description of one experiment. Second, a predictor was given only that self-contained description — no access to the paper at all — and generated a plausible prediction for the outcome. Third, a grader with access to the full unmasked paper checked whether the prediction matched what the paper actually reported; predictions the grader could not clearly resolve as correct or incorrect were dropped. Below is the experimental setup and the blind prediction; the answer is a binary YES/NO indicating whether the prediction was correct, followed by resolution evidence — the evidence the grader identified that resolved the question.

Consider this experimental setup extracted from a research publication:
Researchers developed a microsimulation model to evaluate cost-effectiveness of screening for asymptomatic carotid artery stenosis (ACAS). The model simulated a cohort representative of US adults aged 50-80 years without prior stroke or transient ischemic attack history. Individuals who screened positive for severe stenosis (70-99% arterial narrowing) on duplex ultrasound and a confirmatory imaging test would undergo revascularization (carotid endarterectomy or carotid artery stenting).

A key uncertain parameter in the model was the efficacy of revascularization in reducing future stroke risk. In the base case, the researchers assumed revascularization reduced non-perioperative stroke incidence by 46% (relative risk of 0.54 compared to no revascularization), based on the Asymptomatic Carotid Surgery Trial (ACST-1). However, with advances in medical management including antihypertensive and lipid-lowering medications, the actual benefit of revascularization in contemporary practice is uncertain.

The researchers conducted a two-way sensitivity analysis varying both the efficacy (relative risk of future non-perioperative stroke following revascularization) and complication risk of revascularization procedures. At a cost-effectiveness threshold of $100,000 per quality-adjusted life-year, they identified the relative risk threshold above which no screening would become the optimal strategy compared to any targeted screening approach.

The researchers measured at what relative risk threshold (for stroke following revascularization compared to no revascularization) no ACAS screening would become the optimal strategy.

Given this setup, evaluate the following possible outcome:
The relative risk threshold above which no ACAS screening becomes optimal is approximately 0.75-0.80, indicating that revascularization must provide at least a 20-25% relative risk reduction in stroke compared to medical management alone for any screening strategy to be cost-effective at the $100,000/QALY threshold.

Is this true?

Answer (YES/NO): NO